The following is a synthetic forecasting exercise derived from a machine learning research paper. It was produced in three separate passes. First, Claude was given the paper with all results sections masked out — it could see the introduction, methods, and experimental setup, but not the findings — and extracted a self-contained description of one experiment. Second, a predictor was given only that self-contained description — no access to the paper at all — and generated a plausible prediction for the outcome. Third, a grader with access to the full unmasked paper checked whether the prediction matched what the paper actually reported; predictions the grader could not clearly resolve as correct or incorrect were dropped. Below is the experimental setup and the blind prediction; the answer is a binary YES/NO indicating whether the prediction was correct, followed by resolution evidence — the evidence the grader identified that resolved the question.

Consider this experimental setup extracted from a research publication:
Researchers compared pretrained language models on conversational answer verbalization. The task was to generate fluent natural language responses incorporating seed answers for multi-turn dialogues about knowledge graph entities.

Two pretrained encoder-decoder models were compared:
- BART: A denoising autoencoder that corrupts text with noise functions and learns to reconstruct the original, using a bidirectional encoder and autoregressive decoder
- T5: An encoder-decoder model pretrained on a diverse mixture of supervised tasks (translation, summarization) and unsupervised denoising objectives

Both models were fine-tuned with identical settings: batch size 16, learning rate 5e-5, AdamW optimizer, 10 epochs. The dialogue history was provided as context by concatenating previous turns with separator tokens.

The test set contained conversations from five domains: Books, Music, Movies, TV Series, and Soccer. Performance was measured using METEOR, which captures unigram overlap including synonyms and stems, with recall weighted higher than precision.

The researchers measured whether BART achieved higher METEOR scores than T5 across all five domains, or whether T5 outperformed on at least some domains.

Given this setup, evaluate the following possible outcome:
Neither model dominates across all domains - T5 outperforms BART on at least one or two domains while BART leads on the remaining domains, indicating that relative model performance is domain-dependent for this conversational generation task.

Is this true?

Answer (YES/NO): NO